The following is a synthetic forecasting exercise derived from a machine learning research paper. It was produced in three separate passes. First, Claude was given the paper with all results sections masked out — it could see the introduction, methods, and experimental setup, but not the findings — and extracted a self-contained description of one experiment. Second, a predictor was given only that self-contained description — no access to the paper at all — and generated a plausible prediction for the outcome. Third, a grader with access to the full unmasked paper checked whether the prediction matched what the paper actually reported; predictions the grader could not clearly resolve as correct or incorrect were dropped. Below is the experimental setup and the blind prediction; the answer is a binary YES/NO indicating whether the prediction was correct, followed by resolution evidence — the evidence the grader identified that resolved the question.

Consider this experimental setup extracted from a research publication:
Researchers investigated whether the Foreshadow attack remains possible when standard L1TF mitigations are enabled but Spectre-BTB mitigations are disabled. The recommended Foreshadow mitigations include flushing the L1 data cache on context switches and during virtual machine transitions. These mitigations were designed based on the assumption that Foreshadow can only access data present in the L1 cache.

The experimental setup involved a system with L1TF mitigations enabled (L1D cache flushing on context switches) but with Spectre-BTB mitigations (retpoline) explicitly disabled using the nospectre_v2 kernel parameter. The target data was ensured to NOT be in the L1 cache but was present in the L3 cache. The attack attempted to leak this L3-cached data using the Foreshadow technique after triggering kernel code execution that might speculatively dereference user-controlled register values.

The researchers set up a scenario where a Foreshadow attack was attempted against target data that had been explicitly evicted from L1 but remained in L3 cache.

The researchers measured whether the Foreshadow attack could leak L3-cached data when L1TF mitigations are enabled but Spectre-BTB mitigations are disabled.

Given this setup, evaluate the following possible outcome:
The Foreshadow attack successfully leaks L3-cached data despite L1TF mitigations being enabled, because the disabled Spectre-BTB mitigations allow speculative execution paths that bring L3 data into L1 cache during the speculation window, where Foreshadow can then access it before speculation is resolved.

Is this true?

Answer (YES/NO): YES